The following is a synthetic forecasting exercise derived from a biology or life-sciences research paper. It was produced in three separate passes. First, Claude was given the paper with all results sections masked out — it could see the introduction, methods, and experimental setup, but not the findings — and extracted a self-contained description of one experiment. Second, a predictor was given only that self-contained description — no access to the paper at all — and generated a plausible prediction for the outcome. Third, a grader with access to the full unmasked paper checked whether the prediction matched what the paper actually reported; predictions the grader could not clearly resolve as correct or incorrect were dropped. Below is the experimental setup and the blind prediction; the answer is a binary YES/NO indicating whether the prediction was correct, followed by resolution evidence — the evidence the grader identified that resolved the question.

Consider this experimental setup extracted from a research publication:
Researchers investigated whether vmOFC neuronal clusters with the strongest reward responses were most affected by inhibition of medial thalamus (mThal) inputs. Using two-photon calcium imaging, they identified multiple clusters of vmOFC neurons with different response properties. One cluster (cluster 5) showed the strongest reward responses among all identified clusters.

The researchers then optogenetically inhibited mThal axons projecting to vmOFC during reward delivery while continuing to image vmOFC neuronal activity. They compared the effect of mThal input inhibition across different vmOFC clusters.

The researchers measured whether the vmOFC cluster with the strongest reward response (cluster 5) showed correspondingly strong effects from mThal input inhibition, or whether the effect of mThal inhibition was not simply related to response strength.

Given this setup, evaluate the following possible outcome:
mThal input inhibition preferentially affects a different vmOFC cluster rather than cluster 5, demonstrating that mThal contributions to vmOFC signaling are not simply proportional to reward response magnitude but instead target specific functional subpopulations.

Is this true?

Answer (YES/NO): YES